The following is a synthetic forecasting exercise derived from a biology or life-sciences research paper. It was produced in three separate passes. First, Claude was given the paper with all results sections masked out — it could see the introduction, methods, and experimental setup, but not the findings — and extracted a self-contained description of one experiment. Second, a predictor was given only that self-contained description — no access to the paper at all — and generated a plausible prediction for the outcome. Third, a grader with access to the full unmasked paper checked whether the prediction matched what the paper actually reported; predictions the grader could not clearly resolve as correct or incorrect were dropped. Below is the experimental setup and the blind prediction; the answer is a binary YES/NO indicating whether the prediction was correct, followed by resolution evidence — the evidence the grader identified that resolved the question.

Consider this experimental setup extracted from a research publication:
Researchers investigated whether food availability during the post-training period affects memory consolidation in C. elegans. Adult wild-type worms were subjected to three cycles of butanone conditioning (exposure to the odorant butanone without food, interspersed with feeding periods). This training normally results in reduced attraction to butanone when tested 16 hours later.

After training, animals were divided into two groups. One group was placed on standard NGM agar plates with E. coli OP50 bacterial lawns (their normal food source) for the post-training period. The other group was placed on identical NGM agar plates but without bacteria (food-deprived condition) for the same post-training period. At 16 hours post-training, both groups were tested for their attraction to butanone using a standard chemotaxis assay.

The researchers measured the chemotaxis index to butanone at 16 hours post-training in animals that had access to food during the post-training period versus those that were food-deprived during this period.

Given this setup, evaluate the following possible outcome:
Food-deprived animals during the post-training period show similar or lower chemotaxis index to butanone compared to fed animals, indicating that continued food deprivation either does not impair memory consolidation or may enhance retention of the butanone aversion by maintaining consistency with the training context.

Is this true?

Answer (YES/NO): NO